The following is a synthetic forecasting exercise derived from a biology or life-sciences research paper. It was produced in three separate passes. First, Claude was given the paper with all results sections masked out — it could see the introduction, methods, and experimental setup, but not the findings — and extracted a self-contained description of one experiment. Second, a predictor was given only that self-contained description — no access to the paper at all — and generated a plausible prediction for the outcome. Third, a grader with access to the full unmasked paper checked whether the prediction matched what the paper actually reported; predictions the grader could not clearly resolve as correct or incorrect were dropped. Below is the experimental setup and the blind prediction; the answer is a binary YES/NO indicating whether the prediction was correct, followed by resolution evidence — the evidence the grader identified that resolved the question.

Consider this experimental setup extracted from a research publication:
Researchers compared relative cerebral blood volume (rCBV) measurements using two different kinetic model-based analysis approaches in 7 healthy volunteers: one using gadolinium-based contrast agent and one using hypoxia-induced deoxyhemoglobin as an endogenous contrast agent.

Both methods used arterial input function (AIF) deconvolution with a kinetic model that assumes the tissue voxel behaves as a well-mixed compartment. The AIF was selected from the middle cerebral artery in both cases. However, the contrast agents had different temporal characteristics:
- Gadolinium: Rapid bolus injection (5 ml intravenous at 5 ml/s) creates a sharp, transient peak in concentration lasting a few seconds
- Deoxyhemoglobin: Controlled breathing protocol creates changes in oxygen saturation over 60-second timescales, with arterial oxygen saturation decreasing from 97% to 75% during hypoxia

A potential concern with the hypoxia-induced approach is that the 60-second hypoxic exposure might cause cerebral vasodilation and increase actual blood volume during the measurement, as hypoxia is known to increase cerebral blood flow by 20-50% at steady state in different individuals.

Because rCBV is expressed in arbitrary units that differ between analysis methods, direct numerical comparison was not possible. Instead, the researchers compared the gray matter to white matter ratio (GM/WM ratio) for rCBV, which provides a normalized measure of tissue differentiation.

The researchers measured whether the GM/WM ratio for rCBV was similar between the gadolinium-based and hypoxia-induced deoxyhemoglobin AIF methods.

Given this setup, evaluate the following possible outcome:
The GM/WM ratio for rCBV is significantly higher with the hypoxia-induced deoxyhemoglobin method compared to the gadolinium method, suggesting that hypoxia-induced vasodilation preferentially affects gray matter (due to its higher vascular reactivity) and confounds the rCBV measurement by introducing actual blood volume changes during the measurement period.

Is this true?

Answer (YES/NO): NO